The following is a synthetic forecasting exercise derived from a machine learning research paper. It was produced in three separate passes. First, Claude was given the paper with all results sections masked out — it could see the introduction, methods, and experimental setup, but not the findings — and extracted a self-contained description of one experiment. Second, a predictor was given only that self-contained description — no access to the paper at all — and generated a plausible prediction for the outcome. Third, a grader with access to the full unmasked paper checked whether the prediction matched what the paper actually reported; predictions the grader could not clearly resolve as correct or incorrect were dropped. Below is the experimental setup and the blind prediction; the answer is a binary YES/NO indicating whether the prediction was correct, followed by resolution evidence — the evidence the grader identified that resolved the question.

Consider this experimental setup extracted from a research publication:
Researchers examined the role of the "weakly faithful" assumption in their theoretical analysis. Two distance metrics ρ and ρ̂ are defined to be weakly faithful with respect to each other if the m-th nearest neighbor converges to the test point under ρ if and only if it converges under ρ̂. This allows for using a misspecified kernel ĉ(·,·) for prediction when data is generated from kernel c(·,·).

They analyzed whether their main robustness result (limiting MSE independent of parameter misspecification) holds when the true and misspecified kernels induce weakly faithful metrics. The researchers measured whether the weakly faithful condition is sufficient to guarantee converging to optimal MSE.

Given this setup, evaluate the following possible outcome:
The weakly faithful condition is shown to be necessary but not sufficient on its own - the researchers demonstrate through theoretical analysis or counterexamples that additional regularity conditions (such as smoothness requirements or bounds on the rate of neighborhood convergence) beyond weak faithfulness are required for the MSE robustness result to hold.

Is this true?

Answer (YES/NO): NO